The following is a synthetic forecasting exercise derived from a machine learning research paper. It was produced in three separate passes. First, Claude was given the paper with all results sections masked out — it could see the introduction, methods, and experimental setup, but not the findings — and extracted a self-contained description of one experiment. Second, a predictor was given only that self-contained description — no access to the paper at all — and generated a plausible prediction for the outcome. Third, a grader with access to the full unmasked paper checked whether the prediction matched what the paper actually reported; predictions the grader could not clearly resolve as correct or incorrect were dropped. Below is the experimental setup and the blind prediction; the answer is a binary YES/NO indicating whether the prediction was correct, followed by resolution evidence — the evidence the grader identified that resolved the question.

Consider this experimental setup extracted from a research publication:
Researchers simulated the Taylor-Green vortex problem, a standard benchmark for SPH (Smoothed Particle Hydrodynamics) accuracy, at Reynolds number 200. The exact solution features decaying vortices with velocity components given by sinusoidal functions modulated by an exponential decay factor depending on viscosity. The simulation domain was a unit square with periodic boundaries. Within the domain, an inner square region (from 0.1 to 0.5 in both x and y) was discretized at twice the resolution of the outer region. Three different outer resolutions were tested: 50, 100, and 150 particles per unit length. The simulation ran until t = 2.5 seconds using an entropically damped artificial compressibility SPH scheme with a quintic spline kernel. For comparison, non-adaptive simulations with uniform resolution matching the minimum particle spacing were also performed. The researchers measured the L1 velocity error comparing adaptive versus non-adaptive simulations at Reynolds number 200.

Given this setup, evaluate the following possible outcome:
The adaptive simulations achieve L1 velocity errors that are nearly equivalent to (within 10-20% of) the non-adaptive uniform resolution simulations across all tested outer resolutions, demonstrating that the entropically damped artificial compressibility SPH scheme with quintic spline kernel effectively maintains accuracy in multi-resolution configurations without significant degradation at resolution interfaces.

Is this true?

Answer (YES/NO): NO